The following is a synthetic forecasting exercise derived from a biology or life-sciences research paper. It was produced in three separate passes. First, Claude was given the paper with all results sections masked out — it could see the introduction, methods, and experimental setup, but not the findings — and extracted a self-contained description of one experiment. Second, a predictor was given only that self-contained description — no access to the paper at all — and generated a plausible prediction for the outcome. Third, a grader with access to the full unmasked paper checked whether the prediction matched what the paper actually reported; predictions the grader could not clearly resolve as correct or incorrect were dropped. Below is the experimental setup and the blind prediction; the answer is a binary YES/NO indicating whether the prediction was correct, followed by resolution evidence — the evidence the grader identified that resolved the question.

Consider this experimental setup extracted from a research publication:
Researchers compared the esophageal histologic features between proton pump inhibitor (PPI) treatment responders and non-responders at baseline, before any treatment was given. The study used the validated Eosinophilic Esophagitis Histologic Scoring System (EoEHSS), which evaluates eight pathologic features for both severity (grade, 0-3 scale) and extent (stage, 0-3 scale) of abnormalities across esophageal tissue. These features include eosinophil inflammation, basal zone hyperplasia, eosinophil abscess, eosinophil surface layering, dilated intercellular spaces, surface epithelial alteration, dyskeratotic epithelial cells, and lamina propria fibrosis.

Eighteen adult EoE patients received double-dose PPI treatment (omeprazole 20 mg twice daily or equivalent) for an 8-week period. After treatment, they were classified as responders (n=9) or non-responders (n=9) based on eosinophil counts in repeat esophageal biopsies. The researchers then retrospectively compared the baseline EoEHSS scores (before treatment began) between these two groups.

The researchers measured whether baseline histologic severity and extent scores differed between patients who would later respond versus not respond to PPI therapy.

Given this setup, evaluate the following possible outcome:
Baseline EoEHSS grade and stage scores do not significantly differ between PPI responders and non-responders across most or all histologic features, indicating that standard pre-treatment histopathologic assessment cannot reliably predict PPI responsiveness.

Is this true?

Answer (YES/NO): YES